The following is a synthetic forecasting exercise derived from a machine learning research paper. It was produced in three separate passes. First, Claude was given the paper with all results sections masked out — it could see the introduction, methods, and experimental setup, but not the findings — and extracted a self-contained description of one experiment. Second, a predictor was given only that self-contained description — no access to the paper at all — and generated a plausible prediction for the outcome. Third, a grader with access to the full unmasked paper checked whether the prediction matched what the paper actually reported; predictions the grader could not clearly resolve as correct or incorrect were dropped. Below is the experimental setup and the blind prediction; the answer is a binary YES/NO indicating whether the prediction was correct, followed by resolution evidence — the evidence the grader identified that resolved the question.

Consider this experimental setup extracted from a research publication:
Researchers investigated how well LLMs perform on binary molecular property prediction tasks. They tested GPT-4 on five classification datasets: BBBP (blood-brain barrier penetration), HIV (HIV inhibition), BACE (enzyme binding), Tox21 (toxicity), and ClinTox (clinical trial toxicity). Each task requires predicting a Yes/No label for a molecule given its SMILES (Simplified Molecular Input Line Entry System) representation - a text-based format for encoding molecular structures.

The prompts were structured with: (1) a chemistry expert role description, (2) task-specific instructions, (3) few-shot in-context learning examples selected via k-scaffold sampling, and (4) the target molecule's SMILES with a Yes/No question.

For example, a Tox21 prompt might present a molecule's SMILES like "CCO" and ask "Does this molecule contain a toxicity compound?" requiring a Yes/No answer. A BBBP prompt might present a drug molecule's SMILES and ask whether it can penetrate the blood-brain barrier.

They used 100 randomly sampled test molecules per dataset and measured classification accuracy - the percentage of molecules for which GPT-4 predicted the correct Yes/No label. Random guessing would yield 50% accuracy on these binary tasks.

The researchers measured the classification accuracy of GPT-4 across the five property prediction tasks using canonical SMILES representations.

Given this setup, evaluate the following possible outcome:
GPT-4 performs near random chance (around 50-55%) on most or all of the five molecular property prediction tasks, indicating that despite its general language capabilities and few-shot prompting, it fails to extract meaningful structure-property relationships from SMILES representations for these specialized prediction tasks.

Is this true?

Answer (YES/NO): NO